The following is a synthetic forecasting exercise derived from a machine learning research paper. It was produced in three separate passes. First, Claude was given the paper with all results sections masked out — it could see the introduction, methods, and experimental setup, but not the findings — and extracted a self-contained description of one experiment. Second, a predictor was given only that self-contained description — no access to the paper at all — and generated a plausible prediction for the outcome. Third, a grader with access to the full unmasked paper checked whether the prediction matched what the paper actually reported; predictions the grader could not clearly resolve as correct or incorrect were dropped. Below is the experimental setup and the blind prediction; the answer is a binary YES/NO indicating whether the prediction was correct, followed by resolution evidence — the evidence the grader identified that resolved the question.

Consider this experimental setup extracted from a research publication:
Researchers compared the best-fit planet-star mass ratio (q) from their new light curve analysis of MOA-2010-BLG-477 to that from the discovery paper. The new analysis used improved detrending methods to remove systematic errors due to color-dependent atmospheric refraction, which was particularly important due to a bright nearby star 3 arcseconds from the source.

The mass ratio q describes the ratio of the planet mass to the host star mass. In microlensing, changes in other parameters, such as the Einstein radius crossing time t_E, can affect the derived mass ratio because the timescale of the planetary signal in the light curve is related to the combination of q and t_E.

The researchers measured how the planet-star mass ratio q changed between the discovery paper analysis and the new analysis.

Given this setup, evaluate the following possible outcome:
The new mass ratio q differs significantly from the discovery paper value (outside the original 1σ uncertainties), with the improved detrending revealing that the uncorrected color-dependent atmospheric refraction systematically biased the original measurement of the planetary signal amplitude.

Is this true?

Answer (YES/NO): NO